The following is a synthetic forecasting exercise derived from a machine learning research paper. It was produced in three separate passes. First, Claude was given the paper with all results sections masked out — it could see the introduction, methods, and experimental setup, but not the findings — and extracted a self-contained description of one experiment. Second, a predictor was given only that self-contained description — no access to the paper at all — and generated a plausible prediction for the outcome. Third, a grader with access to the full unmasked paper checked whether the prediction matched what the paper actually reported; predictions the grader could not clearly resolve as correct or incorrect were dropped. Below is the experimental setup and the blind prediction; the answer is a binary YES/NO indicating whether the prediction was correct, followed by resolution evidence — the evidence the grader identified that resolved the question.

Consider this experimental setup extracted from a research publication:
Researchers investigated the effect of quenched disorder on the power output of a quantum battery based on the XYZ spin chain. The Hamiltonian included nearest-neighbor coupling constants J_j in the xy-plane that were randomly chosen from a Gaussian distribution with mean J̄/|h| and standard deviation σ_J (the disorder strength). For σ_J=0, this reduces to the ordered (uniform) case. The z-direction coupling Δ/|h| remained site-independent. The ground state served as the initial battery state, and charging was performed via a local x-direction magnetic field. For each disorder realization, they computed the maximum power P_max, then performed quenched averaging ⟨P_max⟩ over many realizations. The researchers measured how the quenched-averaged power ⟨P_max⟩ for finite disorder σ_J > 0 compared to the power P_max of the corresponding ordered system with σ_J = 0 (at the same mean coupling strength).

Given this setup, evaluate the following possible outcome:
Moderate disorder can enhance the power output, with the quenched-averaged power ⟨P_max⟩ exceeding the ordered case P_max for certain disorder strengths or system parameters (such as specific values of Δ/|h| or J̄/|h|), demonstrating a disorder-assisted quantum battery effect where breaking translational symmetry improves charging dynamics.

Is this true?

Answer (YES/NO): YES